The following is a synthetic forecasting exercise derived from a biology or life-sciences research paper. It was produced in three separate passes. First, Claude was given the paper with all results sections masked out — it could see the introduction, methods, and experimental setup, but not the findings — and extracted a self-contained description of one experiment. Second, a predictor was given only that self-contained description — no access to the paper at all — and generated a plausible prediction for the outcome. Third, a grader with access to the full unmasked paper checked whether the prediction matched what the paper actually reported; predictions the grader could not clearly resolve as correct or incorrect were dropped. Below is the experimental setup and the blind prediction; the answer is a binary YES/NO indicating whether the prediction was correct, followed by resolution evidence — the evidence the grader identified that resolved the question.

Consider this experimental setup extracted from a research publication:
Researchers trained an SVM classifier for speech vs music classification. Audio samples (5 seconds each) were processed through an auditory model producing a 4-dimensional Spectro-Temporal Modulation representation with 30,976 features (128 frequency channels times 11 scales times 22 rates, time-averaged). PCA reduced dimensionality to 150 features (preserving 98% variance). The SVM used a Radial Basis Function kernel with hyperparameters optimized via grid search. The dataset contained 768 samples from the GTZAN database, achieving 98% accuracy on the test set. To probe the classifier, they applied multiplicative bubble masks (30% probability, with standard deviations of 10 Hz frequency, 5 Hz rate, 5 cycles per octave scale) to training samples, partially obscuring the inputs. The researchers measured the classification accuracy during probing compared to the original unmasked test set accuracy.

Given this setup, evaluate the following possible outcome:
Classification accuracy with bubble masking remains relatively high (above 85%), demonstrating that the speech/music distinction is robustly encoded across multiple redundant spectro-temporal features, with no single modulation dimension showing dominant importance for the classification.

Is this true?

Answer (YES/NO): NO